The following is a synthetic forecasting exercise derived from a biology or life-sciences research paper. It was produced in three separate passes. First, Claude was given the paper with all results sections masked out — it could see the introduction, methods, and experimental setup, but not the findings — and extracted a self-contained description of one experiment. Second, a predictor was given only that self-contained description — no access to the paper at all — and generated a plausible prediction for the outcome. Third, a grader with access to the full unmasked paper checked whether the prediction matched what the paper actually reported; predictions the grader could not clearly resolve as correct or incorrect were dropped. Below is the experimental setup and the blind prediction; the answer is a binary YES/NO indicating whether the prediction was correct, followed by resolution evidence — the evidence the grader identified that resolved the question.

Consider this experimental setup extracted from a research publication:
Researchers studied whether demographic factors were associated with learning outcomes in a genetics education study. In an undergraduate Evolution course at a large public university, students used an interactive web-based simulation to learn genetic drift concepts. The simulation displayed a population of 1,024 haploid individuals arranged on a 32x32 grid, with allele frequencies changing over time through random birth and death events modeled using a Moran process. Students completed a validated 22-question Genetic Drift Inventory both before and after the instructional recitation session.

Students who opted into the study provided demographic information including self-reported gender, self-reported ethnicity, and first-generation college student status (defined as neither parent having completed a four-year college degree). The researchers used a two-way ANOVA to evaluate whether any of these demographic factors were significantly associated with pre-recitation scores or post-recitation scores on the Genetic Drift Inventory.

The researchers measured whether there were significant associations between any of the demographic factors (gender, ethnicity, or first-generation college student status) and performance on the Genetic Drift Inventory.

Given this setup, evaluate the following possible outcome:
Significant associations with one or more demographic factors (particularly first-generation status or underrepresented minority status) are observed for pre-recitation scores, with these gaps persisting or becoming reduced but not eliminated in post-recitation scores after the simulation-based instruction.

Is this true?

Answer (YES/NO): NO